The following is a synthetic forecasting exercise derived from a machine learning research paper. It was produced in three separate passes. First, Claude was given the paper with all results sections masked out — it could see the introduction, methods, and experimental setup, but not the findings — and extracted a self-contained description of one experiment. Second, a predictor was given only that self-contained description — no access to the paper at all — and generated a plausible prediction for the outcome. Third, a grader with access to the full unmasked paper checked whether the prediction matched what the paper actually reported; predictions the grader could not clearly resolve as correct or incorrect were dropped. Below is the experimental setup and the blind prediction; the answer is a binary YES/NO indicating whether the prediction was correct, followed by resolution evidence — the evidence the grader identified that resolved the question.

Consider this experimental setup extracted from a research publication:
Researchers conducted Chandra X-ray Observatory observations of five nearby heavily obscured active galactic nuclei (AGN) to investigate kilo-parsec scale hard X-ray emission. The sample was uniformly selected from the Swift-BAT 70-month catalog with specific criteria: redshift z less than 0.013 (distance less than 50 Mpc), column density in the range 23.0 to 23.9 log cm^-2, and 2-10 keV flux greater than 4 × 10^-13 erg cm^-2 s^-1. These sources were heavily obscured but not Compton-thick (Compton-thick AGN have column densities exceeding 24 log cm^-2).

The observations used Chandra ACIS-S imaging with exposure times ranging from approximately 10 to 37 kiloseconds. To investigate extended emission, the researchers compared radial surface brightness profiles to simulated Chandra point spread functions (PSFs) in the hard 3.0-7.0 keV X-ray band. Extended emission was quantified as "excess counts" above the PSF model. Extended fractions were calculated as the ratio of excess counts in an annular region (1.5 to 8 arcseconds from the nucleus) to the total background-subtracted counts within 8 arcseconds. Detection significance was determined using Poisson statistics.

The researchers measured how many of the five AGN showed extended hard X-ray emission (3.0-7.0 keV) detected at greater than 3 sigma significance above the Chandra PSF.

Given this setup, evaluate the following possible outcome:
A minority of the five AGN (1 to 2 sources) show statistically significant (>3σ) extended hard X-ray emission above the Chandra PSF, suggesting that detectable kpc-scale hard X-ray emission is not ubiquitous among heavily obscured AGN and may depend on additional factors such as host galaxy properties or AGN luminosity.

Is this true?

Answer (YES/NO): NO